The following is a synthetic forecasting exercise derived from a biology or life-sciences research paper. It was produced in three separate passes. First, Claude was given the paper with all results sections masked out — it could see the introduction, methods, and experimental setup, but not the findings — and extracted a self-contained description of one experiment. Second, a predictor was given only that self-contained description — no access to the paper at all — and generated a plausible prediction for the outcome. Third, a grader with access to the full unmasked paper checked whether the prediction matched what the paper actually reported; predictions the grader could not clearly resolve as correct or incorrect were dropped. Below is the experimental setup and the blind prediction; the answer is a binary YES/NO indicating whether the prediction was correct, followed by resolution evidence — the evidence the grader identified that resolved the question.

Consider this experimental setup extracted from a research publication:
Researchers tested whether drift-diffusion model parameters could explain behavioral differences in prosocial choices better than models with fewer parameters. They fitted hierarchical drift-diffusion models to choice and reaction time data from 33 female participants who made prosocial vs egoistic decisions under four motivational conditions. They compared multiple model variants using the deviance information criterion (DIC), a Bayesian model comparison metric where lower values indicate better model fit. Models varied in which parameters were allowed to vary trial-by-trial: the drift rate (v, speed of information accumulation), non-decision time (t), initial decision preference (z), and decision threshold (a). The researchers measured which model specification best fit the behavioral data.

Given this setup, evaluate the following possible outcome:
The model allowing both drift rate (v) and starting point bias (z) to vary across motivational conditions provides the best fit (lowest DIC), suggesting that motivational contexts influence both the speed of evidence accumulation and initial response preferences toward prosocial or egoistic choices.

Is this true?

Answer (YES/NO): NO